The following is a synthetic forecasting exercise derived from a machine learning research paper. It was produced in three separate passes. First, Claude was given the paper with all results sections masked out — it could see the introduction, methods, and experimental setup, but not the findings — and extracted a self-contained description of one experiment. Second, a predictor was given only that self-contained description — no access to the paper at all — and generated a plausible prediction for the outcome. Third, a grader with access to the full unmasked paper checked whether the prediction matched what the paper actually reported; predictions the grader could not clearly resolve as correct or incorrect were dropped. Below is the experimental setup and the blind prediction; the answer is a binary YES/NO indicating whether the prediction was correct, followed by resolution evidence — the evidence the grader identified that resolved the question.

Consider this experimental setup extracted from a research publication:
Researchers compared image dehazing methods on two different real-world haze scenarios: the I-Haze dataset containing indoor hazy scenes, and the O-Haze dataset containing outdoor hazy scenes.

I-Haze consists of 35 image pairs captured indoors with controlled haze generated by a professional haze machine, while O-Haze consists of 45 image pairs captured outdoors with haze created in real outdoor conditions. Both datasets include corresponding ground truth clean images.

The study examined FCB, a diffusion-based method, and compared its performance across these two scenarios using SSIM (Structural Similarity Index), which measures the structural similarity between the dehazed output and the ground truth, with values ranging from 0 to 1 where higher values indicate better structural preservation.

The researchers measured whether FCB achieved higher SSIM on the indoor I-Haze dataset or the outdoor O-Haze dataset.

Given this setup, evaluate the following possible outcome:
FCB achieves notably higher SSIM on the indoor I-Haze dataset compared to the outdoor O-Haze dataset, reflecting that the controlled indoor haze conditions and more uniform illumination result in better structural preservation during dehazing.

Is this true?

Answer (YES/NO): NO